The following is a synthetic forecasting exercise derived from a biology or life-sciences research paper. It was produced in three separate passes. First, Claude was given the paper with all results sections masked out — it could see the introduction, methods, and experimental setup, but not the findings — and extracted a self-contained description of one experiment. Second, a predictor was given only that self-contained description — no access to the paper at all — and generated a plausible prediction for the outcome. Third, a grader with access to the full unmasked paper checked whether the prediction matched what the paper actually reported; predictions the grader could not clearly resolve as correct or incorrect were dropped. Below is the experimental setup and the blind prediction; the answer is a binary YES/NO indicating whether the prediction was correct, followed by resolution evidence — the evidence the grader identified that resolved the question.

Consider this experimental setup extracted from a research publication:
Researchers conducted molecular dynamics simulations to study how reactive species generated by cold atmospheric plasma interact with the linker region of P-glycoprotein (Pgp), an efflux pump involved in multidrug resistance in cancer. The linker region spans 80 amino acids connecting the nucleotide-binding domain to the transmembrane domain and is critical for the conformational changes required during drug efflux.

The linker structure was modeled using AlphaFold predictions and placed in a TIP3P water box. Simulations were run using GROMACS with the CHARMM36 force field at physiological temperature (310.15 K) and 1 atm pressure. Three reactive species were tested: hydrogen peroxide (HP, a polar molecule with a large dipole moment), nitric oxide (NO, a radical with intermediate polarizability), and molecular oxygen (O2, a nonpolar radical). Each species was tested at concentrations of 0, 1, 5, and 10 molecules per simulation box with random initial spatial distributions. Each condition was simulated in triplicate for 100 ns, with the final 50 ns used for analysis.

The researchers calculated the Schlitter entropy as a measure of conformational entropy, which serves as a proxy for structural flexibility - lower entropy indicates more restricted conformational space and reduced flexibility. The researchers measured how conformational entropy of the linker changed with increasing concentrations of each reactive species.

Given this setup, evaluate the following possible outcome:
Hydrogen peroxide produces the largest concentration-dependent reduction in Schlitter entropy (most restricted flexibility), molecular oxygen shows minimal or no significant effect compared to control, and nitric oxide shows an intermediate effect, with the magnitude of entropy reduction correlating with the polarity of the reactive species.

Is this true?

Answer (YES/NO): NO